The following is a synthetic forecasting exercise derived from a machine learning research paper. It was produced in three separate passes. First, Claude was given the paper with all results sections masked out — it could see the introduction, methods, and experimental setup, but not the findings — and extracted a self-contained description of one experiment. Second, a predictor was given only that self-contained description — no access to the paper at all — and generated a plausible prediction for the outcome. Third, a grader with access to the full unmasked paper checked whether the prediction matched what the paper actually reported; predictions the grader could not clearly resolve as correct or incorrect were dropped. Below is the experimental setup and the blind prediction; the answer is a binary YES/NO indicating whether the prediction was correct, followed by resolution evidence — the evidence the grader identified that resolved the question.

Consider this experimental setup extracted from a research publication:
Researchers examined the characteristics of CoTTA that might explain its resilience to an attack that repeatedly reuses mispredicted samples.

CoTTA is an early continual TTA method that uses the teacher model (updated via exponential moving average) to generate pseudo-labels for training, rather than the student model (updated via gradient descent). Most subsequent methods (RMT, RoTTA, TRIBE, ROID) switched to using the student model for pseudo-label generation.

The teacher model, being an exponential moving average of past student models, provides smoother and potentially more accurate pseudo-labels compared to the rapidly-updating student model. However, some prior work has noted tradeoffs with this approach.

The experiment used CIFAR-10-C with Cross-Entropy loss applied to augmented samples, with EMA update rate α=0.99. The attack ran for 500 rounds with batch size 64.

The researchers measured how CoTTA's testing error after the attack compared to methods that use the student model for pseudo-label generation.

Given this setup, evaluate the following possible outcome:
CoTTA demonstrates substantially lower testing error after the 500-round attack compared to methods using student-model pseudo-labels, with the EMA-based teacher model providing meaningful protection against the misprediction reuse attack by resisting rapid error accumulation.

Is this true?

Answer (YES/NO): YES